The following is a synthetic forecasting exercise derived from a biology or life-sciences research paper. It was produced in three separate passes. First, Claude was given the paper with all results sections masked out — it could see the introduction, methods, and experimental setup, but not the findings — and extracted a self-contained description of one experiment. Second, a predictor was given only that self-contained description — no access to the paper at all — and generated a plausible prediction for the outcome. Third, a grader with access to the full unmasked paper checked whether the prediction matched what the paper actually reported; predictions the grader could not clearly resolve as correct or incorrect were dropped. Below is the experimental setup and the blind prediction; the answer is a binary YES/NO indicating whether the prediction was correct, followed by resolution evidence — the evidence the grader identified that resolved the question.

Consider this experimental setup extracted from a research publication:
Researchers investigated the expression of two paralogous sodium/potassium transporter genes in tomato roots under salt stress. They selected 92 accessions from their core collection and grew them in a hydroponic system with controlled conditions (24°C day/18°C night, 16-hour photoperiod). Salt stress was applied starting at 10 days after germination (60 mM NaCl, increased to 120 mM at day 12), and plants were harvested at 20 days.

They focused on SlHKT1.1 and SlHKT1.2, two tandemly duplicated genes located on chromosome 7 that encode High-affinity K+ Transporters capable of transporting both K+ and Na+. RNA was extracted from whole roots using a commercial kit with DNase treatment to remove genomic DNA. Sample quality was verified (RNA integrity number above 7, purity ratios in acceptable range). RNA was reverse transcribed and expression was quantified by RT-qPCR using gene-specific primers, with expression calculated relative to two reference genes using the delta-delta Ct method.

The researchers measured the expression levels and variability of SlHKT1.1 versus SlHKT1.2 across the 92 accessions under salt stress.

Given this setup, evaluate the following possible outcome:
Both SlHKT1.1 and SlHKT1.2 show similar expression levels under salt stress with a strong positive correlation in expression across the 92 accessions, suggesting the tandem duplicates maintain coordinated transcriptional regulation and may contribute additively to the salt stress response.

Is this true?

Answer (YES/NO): NO